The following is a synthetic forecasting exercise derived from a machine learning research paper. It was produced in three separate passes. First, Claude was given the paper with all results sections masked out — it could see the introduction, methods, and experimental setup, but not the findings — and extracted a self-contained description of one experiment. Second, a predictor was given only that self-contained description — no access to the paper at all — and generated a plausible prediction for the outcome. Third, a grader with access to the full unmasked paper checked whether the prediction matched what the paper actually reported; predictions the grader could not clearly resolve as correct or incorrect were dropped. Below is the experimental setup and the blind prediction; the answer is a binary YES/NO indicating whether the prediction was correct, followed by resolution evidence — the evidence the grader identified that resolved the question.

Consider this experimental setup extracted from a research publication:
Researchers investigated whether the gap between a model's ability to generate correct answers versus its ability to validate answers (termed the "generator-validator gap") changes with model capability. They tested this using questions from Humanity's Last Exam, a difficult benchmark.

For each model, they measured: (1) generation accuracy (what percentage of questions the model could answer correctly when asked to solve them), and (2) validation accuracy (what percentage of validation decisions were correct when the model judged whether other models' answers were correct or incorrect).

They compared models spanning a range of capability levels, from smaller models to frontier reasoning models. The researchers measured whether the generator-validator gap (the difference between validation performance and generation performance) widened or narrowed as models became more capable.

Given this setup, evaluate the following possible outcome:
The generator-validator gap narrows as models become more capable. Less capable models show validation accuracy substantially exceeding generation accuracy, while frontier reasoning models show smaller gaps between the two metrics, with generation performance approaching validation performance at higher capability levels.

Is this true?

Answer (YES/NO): NO